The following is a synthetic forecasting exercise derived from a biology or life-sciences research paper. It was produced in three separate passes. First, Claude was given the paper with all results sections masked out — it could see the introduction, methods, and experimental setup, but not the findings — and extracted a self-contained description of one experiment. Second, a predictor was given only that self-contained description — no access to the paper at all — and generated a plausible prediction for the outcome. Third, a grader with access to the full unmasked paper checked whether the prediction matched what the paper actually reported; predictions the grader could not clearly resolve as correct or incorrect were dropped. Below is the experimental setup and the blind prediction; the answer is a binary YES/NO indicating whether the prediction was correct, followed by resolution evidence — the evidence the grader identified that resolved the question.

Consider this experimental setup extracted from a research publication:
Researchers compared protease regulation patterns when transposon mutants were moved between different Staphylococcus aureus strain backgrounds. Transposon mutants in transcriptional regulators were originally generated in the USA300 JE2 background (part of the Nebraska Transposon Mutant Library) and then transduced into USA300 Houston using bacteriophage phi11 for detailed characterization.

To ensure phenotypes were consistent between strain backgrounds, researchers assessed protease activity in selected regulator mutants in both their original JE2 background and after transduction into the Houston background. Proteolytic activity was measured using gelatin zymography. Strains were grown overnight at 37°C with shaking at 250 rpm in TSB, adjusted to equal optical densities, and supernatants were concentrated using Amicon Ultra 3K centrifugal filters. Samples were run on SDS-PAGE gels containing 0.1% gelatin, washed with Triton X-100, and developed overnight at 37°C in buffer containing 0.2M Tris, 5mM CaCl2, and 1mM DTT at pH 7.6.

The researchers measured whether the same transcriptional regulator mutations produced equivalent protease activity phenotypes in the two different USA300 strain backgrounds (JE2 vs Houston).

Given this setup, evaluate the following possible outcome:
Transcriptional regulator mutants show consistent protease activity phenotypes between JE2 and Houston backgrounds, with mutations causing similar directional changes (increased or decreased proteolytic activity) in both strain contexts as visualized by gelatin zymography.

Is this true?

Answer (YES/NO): YES